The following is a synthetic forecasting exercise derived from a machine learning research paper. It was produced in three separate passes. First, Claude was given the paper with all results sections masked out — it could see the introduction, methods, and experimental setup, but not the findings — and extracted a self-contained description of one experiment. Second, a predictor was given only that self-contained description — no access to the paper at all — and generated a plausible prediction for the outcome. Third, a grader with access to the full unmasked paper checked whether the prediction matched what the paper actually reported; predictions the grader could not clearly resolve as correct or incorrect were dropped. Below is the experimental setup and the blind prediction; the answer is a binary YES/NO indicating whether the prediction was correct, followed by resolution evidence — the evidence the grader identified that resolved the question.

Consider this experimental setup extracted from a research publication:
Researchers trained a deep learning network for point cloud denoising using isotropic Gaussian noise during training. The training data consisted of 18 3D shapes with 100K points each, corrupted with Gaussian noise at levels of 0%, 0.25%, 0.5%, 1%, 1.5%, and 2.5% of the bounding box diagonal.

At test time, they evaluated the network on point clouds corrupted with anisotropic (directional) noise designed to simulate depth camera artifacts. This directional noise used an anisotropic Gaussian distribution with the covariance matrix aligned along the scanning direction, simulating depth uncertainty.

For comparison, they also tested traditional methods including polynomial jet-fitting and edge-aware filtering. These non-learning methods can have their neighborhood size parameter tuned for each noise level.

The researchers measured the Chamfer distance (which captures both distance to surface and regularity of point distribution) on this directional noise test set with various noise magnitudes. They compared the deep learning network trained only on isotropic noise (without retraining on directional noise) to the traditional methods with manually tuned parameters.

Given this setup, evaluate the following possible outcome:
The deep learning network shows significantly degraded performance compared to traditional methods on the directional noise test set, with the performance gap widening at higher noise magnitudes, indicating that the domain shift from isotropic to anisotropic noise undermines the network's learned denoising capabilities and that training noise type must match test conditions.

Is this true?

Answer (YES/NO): NO